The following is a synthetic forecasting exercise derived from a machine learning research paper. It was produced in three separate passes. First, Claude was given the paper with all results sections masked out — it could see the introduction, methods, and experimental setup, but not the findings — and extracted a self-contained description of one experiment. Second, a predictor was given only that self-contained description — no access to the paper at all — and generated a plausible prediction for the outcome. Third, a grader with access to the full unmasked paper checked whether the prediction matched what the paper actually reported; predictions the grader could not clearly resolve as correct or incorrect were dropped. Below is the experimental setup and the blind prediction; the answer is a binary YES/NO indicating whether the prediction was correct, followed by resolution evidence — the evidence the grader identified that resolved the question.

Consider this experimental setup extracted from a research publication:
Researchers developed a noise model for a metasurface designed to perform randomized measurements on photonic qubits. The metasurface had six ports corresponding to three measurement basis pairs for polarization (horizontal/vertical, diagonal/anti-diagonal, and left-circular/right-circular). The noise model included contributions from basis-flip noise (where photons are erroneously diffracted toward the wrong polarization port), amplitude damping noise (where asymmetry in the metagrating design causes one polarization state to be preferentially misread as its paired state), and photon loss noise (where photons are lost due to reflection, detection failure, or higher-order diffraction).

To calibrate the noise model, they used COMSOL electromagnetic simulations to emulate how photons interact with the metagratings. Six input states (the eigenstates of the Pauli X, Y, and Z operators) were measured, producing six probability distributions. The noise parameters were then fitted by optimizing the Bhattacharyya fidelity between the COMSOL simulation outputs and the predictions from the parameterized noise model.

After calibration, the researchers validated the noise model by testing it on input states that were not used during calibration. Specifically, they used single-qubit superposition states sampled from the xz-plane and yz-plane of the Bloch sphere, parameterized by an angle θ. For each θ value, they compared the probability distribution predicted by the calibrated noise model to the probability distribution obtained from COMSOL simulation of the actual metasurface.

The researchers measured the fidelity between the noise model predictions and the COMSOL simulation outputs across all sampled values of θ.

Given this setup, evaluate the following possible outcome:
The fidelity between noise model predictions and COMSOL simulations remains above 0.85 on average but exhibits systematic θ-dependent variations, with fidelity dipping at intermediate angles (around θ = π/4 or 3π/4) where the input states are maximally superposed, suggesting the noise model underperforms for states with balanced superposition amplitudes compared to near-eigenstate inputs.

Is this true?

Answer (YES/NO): NO